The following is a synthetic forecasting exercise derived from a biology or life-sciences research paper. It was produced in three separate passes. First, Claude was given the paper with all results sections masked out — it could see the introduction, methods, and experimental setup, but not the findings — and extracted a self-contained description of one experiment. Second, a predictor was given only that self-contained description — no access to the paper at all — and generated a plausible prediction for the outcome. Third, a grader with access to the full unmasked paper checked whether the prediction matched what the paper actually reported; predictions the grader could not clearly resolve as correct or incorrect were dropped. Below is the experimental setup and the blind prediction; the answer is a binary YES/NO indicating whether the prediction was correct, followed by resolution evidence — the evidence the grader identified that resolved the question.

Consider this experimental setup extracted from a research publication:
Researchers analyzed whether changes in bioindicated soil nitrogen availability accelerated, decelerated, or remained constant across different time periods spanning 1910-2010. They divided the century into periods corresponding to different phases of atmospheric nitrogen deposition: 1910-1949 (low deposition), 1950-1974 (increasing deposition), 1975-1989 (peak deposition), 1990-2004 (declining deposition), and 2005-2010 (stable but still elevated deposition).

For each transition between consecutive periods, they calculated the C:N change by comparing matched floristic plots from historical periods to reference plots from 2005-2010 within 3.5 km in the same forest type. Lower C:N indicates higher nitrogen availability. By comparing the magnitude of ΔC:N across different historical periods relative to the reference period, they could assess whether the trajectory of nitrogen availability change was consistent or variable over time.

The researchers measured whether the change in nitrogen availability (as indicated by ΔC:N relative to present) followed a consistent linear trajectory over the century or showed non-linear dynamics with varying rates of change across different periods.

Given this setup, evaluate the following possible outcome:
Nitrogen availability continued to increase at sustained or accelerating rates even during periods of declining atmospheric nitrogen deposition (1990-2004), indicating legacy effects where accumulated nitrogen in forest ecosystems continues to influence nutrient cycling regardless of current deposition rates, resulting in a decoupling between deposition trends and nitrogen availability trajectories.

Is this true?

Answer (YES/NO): NO